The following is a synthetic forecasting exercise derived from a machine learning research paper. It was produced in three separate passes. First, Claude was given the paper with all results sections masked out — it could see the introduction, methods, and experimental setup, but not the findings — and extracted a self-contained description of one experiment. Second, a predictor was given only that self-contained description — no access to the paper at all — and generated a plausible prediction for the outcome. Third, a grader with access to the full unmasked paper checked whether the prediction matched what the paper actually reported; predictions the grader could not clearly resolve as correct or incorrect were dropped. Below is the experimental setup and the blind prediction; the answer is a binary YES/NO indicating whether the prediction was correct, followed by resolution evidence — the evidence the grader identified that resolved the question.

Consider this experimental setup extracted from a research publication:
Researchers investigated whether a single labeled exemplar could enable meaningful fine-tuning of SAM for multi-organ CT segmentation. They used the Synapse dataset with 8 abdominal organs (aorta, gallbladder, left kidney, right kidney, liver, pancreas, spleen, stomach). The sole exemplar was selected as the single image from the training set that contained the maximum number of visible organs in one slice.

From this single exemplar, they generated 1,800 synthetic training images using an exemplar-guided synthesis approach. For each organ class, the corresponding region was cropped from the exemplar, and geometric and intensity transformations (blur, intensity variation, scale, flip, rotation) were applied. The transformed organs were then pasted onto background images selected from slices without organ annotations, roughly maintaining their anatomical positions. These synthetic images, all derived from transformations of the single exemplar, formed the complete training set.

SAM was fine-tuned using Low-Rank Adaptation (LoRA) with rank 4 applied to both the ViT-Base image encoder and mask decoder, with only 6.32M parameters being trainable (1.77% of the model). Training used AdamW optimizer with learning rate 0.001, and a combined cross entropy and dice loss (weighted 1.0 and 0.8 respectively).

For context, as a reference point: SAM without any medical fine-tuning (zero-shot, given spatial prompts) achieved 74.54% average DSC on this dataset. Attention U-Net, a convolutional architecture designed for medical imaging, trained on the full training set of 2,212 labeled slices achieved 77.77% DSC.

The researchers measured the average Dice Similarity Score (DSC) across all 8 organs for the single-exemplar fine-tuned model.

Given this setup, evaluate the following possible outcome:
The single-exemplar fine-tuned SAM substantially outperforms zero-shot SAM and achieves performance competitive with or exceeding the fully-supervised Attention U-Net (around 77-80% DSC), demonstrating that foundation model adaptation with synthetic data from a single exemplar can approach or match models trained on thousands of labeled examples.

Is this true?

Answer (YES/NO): NO